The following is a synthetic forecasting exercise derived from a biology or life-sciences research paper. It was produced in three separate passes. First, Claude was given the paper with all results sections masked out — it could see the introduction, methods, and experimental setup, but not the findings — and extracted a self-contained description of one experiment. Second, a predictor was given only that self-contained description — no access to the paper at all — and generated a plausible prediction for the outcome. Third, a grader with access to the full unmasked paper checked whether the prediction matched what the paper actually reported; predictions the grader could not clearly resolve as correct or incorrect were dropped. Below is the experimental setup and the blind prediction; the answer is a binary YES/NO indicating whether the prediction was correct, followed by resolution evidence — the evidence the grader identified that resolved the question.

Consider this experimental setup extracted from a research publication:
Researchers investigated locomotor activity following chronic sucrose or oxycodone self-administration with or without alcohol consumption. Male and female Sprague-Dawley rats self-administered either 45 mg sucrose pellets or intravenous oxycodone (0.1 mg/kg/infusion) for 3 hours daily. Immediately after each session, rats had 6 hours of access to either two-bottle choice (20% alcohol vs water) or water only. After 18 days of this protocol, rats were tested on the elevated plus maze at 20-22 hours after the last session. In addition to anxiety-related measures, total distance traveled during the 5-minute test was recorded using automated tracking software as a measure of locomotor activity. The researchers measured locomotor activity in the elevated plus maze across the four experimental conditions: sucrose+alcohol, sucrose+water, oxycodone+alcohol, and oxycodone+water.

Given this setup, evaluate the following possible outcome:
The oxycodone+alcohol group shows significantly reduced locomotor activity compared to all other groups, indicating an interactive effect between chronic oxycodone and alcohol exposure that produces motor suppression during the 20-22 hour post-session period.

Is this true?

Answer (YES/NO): NO